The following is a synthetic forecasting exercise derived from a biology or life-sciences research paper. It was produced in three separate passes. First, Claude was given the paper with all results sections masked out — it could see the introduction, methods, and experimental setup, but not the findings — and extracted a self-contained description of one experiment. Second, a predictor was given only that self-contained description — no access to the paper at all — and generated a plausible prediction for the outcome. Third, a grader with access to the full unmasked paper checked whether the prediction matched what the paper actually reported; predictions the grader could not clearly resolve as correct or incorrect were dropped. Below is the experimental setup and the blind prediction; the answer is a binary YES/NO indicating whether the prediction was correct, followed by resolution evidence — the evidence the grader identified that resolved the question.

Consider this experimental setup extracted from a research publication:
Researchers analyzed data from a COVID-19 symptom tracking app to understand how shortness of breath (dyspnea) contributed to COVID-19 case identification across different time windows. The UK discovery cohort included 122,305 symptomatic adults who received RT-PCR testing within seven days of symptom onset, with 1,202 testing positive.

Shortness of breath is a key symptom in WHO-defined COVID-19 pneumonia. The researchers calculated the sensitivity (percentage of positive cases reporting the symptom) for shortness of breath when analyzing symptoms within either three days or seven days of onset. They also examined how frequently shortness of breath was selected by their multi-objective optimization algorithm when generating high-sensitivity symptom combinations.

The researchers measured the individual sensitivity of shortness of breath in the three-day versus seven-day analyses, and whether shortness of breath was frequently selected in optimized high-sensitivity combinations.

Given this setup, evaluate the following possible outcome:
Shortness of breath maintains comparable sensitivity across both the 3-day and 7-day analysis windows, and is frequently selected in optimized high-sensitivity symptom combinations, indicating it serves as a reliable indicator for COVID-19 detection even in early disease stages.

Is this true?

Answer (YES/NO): NO